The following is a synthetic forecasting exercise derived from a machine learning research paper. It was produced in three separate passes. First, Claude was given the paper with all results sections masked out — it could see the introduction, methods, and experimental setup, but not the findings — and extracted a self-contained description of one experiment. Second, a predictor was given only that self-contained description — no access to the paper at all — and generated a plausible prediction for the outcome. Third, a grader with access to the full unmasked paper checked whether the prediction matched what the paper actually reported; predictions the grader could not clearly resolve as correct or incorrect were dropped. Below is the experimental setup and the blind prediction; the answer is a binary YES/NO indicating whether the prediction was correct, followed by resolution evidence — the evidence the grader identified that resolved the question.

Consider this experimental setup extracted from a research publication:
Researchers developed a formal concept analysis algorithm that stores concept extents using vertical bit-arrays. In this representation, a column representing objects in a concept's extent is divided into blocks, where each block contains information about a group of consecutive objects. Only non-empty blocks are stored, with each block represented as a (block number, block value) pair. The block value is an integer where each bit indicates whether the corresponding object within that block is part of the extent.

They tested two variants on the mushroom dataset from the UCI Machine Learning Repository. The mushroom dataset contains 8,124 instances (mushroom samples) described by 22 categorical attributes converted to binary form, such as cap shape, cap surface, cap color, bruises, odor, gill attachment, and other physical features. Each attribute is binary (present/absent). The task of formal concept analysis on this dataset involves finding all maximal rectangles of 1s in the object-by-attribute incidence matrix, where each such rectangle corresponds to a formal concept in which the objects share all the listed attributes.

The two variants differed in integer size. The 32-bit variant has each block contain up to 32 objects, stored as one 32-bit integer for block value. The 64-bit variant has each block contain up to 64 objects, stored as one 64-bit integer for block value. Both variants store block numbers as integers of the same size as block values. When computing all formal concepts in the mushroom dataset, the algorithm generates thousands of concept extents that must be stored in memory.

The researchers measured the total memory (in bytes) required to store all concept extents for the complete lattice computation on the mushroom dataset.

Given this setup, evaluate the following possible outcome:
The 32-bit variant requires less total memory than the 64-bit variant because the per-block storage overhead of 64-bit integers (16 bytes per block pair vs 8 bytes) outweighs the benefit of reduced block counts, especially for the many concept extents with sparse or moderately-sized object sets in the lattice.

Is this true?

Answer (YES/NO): NO